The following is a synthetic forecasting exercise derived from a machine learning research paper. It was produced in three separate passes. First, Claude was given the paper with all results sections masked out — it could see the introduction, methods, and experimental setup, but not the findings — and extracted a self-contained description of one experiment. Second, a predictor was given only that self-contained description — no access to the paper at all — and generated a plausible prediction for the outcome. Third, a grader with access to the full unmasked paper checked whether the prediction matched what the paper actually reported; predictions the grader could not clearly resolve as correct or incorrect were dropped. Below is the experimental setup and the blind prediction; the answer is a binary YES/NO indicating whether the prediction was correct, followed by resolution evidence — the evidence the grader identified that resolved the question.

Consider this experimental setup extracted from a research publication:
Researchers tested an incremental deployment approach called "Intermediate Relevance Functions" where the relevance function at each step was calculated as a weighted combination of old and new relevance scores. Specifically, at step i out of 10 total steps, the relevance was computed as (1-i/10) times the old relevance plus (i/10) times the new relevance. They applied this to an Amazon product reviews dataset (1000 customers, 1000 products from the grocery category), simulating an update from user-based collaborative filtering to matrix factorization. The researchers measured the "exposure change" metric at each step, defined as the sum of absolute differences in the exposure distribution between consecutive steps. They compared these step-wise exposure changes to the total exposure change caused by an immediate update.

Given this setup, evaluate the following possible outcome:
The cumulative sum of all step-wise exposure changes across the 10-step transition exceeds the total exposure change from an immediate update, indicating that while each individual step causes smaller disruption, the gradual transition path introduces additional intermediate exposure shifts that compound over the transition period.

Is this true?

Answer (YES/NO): YES